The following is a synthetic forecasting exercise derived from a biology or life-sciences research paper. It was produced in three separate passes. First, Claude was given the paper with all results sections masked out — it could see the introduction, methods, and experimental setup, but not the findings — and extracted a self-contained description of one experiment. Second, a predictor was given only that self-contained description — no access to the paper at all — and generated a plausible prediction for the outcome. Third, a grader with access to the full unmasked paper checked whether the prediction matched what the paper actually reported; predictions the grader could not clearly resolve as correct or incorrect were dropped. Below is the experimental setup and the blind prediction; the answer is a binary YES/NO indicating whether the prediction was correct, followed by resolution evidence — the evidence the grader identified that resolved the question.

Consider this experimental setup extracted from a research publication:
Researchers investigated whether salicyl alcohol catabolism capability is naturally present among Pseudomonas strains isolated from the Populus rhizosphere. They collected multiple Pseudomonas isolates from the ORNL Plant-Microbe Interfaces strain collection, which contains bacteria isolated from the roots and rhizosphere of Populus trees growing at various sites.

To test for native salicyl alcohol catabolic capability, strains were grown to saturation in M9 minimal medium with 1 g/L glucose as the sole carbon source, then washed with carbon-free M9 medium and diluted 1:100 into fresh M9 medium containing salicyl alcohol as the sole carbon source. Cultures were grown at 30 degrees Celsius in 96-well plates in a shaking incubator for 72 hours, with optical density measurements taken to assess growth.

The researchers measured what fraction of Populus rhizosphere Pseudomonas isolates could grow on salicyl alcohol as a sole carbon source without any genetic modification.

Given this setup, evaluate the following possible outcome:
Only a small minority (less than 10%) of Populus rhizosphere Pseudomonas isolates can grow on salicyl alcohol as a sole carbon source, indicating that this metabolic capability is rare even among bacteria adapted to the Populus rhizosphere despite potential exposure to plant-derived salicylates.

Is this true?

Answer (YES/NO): NO